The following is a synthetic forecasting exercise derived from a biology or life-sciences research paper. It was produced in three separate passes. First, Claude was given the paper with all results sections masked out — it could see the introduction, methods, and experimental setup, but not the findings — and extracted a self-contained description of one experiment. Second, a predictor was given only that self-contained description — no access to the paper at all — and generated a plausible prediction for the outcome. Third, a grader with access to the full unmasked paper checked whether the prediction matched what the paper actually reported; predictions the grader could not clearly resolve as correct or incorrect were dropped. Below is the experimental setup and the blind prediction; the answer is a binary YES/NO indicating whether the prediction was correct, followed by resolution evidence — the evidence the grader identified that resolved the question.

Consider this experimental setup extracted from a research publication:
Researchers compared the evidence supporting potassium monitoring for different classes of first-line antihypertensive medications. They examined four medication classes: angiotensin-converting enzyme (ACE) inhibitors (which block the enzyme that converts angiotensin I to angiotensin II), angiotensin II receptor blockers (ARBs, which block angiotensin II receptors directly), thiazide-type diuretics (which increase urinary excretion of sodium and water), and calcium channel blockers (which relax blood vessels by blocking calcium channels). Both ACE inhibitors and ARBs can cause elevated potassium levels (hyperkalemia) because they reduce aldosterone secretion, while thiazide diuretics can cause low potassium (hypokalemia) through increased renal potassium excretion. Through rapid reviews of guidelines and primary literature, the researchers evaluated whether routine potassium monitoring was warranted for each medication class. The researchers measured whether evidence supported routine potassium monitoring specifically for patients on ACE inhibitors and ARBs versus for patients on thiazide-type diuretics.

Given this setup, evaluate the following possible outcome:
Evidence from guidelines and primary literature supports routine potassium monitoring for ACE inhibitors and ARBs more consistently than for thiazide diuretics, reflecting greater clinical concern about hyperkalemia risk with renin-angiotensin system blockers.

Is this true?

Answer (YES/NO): YES